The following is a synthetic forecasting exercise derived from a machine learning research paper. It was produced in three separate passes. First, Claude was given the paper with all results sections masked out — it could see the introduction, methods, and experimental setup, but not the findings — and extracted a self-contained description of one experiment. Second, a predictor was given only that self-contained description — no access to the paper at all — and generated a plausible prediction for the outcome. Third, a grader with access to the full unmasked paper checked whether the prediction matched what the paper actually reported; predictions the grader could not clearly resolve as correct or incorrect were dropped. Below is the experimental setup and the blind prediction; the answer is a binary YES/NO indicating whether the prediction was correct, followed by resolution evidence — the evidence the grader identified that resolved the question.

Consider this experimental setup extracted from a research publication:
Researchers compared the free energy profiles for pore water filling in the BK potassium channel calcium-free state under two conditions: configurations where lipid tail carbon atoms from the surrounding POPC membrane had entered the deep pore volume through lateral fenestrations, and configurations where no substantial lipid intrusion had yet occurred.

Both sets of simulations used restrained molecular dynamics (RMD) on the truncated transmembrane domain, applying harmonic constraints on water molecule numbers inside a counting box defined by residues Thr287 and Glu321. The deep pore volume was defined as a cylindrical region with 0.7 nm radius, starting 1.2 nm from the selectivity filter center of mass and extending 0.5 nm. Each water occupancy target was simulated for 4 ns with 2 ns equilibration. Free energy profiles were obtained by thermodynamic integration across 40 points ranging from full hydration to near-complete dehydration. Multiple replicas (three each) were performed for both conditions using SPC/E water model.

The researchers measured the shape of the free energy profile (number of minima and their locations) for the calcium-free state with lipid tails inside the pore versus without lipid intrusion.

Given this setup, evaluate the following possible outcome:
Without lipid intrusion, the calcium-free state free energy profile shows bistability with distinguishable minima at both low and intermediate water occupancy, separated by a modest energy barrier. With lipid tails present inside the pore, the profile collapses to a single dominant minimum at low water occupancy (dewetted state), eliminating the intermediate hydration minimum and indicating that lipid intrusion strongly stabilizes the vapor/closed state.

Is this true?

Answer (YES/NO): NO